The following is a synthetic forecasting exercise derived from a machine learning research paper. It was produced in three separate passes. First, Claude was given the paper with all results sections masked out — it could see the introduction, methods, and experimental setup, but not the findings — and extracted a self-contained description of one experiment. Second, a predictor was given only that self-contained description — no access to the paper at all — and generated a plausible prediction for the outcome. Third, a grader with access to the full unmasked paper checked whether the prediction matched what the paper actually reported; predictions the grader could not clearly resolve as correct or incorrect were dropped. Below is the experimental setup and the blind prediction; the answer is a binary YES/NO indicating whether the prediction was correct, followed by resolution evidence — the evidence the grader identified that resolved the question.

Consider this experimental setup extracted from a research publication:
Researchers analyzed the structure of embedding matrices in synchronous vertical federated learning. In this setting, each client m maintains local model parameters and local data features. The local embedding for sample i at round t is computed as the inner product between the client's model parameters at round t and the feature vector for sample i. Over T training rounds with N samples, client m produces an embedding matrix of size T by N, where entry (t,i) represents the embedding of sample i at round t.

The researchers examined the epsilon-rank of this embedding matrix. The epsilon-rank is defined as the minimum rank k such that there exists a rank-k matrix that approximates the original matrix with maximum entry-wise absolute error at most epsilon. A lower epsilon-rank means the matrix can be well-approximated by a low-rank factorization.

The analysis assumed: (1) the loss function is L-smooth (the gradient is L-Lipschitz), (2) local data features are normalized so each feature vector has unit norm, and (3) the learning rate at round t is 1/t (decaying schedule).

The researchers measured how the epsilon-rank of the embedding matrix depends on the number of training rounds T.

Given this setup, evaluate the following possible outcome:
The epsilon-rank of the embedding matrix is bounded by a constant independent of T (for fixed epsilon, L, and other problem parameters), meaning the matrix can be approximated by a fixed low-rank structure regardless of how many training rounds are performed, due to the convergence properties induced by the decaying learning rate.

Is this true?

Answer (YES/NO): NO